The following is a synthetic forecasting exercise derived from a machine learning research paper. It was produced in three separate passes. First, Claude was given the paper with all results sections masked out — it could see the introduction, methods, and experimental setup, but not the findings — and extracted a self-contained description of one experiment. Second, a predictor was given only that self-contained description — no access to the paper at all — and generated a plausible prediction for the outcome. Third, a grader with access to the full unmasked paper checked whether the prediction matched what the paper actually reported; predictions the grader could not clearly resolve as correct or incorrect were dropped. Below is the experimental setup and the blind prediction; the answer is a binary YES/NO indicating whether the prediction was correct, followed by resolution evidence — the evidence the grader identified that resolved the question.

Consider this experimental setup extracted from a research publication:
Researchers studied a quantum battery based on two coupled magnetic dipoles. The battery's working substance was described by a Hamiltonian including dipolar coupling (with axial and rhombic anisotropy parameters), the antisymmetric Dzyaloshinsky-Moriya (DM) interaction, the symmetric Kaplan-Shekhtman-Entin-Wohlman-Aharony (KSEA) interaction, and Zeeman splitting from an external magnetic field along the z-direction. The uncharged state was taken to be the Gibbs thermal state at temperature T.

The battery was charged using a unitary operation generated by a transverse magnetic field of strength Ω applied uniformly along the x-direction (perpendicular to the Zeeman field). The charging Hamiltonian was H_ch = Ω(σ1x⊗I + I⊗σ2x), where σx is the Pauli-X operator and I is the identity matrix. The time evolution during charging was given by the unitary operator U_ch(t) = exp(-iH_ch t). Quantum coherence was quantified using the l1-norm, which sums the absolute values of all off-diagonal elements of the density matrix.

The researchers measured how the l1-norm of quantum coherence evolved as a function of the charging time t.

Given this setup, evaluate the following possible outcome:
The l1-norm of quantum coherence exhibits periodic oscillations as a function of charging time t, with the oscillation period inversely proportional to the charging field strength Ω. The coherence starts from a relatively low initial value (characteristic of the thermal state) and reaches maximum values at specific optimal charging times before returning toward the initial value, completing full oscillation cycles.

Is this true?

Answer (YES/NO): YES